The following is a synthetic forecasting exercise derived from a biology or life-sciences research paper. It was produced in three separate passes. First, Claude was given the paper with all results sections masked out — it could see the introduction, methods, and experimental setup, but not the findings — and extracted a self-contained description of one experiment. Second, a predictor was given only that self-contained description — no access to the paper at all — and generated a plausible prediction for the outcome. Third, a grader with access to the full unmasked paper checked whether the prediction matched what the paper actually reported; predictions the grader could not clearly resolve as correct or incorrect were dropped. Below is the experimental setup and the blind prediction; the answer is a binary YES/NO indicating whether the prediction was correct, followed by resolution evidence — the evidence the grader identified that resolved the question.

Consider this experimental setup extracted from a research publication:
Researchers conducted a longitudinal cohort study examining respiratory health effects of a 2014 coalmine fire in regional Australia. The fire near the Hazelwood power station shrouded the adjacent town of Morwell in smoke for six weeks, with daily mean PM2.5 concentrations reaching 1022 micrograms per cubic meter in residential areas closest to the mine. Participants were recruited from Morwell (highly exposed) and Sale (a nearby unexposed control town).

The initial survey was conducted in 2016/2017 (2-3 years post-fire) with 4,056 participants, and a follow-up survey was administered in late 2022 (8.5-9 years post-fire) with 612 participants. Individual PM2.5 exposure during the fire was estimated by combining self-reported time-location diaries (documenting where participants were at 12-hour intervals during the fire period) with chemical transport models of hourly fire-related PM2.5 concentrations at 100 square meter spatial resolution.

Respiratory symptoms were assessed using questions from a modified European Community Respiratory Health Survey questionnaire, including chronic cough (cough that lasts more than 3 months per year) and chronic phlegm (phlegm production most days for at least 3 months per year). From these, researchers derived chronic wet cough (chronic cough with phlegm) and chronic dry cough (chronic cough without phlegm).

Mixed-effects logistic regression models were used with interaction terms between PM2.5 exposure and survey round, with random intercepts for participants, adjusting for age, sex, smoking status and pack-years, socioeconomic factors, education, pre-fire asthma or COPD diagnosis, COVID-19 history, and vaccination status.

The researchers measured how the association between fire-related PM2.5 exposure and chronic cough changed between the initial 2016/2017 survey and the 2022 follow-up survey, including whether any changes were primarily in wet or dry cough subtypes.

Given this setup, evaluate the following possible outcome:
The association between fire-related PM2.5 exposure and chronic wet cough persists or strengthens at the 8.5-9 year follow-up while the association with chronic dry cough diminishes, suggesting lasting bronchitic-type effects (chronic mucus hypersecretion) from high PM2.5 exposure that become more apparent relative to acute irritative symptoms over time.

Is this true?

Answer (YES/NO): NO